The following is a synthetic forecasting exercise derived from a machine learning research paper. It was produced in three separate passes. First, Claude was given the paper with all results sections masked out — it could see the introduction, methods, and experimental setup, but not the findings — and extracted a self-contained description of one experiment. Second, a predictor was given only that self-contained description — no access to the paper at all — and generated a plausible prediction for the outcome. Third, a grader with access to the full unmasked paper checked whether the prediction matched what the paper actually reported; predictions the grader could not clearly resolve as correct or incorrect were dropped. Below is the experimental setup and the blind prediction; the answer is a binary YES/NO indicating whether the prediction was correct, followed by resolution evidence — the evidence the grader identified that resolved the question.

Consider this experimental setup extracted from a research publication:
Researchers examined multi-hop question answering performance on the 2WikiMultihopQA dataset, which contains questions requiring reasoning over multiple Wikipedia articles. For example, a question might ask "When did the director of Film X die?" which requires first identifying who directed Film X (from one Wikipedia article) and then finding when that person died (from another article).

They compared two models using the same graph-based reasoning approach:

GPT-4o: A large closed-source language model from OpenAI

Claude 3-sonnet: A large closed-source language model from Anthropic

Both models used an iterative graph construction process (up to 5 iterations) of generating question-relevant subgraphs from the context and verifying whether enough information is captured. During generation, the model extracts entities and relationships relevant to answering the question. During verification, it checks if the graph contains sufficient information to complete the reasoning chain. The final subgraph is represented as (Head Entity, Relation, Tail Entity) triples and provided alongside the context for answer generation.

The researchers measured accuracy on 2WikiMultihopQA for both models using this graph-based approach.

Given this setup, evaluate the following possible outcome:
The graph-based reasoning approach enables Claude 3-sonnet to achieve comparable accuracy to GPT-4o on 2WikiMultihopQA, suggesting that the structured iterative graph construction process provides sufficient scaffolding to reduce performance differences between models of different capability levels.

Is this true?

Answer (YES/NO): NO